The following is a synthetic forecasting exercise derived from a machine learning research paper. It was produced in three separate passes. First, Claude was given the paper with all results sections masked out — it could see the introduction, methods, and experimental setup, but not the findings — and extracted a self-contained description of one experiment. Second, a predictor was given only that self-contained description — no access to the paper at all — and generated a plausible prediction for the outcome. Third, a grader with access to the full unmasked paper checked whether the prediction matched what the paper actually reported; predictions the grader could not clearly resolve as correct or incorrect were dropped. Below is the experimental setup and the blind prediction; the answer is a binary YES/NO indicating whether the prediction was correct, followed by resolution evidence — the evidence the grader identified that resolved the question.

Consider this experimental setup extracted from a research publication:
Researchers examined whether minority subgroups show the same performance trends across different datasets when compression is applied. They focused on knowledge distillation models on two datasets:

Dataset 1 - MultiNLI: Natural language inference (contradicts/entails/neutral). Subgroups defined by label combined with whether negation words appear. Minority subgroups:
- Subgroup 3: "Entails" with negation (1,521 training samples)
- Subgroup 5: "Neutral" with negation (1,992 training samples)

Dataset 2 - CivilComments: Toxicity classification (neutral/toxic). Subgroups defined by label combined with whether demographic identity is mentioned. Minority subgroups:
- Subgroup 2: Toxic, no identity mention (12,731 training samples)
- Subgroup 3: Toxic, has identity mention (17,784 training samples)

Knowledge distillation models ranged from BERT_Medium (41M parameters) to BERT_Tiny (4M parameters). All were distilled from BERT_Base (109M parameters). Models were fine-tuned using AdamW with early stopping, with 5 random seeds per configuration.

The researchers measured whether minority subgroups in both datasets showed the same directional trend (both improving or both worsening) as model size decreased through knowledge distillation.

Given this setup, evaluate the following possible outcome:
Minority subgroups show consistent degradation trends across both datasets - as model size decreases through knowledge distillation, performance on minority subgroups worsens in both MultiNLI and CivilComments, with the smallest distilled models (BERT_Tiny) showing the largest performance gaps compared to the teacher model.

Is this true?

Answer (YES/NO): NO